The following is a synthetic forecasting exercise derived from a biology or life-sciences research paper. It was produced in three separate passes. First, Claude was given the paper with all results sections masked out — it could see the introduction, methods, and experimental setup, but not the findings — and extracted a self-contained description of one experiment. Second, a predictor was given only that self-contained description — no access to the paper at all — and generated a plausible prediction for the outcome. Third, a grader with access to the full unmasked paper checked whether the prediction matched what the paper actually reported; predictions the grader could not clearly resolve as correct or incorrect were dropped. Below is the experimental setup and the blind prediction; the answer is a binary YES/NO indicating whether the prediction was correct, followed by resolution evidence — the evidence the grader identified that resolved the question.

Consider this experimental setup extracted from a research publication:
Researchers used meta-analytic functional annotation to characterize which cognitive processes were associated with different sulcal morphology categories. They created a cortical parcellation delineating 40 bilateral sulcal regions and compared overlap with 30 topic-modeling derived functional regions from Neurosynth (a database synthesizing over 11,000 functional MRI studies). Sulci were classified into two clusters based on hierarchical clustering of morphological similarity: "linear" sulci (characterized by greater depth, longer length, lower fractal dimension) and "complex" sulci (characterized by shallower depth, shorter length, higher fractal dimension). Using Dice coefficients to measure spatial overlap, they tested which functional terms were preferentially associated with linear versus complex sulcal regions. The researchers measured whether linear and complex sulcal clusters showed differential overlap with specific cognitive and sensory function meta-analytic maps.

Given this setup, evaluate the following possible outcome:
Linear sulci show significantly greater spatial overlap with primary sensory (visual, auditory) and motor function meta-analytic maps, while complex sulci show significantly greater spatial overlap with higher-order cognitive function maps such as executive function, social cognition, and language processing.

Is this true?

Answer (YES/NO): NO